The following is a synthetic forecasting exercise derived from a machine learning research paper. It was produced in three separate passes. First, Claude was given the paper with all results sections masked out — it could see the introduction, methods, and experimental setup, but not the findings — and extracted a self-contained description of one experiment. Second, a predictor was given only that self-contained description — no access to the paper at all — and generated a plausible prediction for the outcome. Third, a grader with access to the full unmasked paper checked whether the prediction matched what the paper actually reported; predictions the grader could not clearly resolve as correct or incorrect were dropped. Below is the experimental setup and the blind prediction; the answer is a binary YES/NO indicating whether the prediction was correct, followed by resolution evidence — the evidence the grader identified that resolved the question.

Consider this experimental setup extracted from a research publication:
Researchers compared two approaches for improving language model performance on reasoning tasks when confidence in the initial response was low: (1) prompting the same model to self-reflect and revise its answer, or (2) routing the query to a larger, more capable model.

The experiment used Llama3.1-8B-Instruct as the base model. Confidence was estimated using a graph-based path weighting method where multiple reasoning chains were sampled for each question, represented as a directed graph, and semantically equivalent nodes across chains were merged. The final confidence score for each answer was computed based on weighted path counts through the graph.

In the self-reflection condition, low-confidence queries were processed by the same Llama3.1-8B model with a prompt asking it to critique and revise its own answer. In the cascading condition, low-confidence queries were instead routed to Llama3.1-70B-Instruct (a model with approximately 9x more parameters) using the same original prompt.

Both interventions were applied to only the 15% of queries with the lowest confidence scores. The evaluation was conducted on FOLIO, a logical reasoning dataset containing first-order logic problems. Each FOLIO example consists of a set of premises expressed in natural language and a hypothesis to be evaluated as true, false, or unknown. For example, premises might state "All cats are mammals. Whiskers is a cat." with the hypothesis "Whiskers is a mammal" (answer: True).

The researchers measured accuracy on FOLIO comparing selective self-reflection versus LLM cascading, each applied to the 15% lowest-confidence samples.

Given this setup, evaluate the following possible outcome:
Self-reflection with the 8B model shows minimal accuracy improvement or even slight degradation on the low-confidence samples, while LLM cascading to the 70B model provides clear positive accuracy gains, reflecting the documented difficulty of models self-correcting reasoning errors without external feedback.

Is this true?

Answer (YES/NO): NO